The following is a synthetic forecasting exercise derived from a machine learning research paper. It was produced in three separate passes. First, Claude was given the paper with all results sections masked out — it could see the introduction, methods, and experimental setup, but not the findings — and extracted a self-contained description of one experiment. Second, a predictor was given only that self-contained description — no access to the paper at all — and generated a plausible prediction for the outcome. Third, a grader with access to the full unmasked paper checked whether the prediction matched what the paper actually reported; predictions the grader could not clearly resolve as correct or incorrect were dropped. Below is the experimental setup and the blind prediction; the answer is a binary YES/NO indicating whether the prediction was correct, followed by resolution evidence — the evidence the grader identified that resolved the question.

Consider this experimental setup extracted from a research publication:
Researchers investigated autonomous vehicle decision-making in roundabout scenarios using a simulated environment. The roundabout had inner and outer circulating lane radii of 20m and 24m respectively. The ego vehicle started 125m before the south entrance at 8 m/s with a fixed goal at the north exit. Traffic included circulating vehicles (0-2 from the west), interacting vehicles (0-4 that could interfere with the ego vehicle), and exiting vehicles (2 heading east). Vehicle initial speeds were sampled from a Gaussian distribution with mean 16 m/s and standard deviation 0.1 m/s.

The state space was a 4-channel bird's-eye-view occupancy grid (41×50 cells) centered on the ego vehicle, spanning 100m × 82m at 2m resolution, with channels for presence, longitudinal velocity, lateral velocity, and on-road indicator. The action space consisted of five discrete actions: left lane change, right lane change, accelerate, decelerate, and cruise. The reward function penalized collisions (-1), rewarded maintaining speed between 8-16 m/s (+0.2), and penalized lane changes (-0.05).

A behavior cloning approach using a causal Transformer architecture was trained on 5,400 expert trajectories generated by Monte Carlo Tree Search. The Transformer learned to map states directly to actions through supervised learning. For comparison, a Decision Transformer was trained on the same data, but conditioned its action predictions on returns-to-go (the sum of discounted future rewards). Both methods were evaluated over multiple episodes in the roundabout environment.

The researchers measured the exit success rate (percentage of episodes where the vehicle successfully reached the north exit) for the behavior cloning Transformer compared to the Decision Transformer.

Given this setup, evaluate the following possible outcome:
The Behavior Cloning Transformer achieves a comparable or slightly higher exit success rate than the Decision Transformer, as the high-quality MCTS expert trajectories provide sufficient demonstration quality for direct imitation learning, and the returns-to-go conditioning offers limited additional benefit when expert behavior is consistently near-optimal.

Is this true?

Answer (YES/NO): NO